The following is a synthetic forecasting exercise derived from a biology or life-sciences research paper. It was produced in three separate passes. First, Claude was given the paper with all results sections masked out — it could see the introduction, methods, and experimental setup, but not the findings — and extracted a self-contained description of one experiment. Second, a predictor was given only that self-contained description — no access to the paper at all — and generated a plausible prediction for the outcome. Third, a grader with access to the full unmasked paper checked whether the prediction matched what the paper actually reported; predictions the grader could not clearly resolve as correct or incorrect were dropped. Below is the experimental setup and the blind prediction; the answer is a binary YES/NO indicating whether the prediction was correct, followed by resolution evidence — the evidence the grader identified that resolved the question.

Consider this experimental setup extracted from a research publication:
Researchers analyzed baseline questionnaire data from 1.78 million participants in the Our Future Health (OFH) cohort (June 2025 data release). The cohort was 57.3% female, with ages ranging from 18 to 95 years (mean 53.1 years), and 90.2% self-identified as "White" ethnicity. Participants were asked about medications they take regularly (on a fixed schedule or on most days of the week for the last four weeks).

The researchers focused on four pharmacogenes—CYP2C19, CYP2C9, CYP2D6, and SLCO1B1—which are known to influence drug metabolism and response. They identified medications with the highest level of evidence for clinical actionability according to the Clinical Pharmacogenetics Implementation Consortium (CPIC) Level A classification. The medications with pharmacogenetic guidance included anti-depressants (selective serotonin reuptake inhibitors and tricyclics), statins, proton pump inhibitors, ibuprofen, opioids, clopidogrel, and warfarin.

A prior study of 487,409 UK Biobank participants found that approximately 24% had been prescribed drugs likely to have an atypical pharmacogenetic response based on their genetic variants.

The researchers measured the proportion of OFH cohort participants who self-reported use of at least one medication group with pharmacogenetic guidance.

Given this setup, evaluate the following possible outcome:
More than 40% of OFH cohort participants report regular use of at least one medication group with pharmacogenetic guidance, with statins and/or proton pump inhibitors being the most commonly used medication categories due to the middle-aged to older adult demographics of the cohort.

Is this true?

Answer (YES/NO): NO